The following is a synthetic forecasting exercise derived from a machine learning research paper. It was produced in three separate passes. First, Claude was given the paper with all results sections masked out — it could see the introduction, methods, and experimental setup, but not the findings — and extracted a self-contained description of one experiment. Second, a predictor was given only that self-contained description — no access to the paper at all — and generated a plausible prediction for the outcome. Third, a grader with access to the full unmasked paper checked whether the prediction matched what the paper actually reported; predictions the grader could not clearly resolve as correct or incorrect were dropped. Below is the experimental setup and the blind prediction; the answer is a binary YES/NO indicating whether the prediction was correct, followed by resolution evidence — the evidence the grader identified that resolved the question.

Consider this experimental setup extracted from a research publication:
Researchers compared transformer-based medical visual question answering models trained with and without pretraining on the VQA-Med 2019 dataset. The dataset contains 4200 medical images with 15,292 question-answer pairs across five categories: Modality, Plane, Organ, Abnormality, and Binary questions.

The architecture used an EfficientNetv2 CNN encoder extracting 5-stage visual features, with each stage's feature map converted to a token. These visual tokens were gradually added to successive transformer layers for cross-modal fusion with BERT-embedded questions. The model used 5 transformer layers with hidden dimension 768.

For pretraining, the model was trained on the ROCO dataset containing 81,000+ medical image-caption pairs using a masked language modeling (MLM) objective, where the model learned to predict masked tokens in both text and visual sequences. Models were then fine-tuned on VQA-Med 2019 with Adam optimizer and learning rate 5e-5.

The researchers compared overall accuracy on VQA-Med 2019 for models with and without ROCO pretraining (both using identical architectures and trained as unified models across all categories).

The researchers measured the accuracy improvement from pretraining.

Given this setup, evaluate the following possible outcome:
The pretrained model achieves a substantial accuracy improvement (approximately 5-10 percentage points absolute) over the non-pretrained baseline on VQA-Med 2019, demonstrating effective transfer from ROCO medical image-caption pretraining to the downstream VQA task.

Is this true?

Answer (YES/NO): NO